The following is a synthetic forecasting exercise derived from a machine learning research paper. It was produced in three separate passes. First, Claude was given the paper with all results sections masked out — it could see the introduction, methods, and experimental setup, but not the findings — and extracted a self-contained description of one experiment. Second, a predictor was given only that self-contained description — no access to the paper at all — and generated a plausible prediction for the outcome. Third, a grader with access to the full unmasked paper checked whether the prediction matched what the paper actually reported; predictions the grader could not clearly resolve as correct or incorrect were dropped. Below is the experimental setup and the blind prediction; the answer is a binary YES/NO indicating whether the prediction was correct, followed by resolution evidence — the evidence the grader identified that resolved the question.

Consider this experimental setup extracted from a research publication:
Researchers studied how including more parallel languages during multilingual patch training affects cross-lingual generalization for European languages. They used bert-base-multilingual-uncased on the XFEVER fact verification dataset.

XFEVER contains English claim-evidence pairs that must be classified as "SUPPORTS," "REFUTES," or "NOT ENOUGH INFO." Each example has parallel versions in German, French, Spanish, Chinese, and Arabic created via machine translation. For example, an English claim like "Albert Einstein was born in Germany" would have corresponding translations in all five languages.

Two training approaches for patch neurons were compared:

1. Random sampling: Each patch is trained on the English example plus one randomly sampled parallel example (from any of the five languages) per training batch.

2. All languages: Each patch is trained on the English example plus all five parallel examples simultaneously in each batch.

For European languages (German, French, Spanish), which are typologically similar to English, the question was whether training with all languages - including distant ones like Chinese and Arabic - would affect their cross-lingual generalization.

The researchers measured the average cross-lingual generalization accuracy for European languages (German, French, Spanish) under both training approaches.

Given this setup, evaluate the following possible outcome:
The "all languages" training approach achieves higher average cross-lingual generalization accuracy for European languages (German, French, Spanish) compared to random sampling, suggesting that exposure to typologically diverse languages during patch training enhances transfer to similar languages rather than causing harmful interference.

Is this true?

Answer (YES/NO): YES